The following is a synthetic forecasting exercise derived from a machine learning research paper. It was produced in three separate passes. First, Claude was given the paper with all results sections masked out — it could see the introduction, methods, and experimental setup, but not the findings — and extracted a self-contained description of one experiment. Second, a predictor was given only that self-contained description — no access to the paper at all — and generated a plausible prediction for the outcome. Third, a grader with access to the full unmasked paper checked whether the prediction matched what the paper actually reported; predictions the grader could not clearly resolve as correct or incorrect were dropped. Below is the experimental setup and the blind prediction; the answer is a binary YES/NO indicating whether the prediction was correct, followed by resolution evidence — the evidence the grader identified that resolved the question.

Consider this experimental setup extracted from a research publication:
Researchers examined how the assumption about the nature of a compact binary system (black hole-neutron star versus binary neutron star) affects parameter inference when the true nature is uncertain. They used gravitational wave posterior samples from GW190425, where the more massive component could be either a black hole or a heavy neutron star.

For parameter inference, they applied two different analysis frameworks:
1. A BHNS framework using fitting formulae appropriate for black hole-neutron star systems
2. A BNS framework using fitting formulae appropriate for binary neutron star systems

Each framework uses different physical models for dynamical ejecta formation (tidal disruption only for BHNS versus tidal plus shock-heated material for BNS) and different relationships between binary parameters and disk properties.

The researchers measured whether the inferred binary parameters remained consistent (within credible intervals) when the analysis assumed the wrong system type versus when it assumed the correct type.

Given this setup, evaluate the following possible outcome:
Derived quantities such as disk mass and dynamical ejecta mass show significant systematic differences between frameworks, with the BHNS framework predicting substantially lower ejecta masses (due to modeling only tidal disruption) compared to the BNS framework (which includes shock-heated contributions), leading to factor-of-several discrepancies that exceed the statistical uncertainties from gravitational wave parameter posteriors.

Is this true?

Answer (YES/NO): NO